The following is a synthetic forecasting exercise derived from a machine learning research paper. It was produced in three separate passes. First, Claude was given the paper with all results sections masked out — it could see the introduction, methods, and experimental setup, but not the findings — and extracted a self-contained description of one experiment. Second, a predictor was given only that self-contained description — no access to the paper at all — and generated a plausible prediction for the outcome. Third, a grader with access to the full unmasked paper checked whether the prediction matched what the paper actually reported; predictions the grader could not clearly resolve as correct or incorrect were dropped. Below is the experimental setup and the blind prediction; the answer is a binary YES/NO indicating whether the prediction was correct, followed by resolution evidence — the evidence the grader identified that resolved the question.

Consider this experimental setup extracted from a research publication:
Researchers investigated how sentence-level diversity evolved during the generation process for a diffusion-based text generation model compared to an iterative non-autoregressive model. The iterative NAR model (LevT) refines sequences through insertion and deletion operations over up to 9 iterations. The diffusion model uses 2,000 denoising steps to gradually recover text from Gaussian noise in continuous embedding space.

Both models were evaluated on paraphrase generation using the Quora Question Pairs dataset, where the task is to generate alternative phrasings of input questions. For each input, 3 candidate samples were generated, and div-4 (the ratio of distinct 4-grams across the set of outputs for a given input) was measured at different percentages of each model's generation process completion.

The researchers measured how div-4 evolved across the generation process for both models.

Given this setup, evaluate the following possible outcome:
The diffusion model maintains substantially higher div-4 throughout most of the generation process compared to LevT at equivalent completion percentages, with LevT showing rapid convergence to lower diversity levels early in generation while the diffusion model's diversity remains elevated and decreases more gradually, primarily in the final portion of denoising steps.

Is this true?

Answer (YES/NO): NO